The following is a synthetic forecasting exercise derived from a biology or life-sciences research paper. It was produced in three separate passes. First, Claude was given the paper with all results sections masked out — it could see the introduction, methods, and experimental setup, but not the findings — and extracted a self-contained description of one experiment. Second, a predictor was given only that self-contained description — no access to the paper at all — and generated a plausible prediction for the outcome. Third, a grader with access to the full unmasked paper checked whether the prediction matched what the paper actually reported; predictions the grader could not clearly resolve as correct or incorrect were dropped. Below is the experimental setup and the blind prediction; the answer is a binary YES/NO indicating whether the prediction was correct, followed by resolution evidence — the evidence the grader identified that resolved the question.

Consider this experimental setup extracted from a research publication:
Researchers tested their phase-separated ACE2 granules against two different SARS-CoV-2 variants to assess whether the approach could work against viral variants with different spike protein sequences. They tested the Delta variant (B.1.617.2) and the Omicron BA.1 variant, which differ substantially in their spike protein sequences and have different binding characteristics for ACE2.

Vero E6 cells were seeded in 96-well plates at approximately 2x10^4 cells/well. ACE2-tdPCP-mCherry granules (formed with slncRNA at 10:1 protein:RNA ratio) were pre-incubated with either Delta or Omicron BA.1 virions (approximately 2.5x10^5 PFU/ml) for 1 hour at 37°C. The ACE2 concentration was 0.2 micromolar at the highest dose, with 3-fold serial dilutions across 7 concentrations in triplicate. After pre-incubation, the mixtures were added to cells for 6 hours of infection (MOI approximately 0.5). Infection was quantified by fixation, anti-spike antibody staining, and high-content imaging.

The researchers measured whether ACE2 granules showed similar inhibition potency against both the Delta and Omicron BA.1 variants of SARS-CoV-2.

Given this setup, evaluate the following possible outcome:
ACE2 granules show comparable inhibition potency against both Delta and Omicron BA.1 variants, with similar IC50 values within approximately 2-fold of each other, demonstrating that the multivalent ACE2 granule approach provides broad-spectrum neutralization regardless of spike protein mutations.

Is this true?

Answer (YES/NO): YES